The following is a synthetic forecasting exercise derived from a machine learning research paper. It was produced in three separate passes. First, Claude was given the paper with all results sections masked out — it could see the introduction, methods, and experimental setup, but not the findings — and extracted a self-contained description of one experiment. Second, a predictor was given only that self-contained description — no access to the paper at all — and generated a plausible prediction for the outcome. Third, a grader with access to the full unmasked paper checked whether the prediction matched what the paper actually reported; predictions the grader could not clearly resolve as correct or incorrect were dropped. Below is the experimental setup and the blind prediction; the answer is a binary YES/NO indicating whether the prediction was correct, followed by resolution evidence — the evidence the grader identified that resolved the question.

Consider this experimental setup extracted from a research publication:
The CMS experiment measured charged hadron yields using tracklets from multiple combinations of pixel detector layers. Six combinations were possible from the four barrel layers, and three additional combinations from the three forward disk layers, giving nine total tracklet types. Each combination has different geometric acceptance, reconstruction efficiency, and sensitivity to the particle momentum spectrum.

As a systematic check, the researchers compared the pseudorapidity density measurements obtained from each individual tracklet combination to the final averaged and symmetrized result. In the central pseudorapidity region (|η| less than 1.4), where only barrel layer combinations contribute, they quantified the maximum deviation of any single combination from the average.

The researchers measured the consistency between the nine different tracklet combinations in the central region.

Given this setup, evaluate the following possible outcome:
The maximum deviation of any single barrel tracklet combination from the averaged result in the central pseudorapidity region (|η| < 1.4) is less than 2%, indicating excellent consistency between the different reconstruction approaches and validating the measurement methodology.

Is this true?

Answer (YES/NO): NO